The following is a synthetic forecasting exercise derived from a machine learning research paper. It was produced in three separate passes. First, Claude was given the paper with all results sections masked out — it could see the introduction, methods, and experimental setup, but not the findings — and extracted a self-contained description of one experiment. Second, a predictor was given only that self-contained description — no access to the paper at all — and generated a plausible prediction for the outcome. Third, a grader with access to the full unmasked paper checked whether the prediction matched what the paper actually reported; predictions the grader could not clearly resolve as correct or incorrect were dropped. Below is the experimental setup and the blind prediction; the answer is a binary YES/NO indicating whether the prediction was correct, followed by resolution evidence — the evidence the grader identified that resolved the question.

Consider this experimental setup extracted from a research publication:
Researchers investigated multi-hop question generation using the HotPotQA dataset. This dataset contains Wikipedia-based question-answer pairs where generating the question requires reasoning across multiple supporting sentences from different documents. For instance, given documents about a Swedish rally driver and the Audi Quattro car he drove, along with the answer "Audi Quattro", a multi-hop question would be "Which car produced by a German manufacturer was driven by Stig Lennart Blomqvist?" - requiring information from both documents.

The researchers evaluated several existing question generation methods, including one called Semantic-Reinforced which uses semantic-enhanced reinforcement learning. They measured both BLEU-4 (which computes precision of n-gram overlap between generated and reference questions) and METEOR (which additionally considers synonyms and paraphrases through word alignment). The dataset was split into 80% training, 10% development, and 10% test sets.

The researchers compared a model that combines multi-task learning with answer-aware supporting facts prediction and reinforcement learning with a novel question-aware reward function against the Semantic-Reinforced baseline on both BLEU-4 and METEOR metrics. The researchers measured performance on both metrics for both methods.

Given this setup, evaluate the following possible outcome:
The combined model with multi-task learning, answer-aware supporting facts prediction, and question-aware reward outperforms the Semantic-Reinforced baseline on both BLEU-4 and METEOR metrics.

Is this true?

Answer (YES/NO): NO